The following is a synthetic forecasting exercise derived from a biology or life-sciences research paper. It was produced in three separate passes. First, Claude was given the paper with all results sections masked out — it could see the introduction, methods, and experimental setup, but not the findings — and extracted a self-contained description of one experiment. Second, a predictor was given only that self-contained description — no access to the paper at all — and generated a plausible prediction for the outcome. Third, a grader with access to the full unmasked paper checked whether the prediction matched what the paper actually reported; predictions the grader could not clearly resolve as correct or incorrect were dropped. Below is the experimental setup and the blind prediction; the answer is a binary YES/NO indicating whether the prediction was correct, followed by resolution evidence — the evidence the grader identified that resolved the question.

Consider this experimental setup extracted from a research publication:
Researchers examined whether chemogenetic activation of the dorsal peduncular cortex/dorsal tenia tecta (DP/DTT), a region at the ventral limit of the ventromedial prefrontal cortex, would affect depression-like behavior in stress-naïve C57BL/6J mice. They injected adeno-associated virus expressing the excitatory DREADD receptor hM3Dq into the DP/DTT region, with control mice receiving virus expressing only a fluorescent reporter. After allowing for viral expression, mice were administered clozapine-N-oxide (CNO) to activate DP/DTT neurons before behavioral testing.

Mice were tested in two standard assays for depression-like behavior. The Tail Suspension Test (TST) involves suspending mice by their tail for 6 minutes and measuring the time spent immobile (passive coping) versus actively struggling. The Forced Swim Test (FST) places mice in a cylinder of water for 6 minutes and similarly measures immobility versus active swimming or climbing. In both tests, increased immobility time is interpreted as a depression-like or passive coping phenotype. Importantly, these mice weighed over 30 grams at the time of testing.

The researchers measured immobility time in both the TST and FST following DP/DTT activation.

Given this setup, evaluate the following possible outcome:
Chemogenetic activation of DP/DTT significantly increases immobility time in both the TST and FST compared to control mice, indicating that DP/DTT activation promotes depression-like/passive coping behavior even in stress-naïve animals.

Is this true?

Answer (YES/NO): NO